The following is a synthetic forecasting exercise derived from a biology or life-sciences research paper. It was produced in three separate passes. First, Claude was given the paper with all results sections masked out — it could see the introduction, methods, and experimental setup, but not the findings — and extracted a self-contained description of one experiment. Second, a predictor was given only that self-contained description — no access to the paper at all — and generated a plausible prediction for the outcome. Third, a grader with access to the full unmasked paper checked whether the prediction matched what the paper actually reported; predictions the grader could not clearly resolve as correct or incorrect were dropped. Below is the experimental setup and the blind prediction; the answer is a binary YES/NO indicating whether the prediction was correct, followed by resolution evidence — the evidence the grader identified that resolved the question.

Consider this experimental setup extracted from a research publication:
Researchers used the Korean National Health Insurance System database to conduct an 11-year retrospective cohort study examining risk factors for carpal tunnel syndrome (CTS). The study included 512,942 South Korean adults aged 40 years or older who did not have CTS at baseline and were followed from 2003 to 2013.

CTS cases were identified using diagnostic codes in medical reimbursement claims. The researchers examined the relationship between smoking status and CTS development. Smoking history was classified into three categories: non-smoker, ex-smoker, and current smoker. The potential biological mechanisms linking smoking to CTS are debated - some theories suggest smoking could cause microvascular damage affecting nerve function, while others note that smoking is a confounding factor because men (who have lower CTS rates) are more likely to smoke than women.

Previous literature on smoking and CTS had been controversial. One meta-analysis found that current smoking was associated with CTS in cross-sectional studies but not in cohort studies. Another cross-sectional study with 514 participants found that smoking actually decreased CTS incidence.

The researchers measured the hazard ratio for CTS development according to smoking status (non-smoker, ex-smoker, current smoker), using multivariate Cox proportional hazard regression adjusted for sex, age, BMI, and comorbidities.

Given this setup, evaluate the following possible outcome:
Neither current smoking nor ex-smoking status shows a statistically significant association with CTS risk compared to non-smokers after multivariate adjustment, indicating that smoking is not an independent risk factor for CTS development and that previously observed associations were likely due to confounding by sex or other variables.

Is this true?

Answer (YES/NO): YES